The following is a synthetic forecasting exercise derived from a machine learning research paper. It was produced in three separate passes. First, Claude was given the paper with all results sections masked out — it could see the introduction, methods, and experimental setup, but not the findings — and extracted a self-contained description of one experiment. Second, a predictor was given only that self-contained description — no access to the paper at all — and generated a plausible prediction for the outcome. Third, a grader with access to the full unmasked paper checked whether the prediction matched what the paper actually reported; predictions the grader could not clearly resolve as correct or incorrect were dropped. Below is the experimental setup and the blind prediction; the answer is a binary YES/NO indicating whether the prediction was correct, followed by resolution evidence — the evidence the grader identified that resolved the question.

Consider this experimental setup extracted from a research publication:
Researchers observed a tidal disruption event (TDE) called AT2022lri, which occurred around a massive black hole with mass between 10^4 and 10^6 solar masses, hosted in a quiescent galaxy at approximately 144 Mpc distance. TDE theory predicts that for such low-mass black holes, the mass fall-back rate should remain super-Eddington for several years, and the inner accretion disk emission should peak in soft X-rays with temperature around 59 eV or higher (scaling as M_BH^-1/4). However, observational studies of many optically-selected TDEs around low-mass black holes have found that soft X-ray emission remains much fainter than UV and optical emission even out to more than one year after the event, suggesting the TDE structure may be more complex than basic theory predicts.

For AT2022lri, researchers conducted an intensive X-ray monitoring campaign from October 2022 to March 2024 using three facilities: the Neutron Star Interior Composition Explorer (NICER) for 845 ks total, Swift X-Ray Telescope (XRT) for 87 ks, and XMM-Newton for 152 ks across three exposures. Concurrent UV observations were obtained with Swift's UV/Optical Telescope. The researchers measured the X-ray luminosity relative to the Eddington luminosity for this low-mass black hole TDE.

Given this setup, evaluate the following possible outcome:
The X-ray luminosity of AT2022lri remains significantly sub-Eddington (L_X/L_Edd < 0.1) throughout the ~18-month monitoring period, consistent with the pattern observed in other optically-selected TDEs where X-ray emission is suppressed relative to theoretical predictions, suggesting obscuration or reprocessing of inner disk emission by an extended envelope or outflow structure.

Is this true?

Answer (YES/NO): NO